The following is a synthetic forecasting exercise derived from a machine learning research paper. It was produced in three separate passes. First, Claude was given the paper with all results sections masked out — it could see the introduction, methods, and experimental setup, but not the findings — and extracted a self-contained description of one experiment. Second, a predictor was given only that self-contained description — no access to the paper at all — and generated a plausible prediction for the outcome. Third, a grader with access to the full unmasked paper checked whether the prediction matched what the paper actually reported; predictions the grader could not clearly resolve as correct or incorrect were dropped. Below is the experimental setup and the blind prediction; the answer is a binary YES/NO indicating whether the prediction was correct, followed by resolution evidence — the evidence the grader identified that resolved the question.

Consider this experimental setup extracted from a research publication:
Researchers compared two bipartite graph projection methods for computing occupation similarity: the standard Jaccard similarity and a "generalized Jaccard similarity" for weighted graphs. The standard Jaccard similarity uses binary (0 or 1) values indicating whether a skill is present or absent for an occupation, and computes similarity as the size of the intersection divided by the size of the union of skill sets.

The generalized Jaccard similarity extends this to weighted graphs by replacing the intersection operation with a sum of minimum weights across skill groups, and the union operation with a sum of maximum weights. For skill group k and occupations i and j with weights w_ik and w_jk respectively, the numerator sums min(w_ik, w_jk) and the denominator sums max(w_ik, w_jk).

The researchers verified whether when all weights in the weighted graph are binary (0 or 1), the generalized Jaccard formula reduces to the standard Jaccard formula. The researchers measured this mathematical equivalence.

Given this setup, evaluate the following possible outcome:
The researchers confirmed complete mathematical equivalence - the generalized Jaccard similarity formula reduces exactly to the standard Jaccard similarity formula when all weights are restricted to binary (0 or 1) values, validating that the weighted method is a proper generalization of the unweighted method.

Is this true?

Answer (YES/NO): YES